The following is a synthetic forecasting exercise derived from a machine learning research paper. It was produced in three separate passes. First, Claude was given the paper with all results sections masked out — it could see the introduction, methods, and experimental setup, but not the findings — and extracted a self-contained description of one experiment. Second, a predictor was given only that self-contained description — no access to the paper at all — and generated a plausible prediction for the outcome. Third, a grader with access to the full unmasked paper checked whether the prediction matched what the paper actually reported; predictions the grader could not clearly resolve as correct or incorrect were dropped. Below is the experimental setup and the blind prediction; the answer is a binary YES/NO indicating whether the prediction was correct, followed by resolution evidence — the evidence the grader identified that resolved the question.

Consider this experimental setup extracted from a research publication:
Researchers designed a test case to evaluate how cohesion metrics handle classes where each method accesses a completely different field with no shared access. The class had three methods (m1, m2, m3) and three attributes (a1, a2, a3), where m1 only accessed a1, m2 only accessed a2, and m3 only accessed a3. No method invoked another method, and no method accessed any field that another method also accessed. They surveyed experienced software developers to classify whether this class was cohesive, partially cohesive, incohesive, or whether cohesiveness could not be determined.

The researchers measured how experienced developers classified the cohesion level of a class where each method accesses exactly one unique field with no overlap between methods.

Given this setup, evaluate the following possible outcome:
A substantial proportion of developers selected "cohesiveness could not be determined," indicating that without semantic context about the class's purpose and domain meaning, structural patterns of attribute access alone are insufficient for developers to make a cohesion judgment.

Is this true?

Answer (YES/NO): NO